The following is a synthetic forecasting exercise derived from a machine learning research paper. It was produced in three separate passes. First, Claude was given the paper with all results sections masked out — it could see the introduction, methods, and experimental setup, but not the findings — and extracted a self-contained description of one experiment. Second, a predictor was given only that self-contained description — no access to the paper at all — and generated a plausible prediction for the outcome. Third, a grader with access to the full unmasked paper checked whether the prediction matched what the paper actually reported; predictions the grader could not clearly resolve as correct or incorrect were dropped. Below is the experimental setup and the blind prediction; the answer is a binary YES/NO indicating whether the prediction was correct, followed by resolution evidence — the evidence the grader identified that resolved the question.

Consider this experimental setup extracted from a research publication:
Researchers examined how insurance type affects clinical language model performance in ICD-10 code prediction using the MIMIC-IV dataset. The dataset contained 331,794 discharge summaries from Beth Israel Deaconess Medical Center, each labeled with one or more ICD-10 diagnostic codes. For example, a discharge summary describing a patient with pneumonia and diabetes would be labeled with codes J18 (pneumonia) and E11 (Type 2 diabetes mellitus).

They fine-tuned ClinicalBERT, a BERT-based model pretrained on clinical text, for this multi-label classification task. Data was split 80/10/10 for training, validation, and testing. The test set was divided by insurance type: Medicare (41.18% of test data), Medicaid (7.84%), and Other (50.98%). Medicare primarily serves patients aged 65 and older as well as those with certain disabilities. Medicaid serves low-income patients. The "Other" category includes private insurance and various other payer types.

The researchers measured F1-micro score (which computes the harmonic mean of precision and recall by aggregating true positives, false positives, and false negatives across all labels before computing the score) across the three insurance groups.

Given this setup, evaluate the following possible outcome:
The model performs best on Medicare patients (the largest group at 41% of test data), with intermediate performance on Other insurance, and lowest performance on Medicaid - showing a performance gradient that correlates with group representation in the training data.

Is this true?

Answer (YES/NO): NO